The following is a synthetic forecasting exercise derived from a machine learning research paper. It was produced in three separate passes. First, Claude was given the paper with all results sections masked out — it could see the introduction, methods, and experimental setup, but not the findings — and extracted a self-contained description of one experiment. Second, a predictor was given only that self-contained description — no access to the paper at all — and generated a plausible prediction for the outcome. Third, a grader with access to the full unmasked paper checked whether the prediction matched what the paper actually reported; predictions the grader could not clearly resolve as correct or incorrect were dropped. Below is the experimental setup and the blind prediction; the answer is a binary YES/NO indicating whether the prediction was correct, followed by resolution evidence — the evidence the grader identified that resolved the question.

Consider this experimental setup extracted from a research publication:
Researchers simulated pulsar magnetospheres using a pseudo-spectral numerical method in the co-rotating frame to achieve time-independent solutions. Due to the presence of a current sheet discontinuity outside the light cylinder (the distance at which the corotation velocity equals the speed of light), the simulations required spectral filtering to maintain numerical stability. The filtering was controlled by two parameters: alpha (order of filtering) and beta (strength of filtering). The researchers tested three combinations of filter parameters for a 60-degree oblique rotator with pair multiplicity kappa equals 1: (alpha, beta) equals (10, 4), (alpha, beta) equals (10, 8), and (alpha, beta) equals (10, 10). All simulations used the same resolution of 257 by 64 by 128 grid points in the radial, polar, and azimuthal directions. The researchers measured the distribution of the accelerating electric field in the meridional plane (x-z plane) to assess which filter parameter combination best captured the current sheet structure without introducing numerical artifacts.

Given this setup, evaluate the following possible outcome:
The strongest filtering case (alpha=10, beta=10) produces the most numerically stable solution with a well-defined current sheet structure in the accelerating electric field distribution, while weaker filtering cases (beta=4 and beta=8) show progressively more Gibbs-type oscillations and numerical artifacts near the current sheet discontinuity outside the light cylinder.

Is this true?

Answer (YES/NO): NO